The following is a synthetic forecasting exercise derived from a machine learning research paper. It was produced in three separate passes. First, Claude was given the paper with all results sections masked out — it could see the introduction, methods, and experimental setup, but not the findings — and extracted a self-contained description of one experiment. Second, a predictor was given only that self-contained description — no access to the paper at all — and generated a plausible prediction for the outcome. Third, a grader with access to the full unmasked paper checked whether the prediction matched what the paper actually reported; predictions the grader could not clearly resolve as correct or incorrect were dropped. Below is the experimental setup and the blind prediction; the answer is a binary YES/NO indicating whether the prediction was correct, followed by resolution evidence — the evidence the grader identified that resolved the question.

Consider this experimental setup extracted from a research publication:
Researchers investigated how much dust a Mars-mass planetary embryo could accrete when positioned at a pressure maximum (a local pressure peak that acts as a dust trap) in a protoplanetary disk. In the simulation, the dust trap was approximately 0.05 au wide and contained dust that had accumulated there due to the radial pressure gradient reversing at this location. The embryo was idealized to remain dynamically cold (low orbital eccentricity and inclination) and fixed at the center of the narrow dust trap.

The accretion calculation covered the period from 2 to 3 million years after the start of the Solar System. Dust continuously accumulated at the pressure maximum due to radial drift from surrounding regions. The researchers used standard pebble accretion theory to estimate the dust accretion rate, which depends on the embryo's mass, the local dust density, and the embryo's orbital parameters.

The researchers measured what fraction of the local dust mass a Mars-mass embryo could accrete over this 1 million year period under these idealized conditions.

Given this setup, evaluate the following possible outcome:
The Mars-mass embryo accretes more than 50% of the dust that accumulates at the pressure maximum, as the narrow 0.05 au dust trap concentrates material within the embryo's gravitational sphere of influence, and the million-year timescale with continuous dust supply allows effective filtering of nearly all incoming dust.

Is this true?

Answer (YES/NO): NO